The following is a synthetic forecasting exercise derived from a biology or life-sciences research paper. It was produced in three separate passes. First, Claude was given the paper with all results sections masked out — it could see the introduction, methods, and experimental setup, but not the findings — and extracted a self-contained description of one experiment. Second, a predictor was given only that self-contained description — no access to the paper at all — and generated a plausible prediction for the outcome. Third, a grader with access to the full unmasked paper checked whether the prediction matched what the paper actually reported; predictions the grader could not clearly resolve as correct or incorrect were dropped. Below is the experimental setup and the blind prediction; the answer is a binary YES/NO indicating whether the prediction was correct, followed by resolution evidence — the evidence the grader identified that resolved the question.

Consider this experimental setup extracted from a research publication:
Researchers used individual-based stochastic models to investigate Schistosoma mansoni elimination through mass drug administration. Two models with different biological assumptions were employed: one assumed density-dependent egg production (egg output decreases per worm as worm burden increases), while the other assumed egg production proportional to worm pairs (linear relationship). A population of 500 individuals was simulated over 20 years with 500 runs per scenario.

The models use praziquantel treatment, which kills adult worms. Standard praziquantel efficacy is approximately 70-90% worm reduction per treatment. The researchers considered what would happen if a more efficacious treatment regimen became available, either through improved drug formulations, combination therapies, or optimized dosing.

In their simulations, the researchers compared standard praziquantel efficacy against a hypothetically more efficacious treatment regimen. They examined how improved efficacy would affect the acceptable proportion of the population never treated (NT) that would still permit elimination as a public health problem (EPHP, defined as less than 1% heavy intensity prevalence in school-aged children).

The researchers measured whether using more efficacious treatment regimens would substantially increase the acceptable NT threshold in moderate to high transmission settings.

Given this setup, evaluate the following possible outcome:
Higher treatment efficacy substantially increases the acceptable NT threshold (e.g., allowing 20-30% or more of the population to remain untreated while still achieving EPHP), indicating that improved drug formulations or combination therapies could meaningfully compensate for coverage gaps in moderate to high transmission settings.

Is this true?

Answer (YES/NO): NO